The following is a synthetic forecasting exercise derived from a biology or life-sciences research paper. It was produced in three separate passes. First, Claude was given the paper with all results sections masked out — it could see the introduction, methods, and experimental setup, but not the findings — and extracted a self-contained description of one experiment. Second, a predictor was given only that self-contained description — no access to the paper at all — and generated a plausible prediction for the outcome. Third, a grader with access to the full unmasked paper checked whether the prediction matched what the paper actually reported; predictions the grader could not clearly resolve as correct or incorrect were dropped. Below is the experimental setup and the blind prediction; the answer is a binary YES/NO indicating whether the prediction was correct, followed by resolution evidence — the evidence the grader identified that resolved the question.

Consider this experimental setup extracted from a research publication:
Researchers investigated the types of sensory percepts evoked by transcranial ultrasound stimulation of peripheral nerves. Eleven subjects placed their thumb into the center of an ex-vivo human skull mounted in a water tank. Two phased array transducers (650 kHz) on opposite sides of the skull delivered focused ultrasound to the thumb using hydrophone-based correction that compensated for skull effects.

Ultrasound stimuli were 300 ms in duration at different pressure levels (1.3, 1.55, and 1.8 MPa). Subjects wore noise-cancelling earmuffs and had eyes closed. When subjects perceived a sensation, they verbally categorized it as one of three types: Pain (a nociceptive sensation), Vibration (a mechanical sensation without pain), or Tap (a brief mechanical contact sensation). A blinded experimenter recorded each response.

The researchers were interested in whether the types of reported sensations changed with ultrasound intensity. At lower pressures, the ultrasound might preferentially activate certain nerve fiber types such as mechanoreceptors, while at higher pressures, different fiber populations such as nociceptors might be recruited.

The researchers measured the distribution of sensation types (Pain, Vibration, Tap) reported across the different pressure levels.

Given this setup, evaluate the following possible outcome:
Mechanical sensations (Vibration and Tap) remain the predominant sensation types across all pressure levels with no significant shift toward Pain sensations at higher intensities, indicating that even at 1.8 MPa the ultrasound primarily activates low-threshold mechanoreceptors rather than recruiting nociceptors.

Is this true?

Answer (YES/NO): NO